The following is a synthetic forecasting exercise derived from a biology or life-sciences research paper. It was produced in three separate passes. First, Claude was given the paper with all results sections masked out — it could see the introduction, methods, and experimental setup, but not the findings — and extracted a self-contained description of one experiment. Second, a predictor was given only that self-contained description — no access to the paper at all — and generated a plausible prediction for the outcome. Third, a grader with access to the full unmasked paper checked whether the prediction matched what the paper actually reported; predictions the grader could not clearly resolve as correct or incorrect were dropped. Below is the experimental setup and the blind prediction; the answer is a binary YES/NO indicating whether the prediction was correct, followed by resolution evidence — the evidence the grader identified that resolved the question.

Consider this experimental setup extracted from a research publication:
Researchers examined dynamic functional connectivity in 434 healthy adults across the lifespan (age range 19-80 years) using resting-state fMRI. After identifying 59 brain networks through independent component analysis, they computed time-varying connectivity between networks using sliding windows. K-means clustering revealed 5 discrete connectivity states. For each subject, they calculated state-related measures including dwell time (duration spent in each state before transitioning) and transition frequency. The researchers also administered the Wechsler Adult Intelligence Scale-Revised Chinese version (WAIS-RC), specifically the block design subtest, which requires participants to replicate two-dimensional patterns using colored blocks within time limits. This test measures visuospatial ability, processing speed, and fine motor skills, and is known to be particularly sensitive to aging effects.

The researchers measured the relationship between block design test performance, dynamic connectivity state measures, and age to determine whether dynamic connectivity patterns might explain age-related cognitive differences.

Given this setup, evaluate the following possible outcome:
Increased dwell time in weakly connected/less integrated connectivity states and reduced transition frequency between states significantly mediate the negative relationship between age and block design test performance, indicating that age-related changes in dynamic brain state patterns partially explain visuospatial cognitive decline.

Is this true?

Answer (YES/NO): NO